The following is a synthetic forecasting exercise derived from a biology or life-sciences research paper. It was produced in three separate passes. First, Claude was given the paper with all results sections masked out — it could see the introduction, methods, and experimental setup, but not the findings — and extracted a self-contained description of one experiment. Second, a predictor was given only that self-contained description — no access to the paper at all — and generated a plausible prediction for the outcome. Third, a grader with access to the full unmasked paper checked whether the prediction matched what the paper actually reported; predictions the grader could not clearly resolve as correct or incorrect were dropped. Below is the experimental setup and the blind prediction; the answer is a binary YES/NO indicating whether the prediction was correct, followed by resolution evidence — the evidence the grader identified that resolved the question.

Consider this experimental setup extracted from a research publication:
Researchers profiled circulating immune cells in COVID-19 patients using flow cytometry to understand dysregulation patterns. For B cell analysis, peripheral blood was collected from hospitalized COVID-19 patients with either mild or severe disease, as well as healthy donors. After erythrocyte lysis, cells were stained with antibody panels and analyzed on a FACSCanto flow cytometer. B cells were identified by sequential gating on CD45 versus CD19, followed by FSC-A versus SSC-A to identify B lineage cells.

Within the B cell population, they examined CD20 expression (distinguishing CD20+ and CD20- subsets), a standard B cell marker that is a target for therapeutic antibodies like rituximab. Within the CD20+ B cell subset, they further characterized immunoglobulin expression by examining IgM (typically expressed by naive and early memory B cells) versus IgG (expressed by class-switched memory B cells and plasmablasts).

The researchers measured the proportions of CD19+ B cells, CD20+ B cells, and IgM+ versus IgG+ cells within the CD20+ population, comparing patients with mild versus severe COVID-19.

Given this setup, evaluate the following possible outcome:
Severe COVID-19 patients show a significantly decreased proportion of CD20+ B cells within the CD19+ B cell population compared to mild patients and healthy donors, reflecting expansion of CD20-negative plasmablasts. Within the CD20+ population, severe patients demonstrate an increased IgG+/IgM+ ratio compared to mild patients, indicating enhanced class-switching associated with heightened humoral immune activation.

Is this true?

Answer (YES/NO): NO